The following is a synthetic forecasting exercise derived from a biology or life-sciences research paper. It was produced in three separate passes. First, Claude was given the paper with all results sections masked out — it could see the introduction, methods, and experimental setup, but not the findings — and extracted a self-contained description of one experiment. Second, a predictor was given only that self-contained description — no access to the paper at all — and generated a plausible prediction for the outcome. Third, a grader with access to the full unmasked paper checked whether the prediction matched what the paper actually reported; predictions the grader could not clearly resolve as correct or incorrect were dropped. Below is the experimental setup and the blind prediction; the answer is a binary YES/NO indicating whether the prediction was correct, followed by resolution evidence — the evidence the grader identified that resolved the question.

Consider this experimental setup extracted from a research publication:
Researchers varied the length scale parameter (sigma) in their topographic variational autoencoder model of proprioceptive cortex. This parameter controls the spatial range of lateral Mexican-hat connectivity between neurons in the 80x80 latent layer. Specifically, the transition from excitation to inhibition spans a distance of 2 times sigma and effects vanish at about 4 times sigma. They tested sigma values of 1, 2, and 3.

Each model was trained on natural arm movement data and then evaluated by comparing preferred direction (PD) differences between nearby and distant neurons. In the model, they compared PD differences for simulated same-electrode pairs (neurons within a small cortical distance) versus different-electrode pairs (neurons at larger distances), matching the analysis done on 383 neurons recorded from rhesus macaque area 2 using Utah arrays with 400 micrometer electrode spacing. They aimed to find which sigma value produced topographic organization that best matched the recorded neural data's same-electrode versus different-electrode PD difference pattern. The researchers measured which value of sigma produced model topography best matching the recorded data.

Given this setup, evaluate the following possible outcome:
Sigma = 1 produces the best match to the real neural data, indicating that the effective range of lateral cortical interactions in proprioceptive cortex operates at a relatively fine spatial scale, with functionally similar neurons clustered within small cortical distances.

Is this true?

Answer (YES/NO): NO